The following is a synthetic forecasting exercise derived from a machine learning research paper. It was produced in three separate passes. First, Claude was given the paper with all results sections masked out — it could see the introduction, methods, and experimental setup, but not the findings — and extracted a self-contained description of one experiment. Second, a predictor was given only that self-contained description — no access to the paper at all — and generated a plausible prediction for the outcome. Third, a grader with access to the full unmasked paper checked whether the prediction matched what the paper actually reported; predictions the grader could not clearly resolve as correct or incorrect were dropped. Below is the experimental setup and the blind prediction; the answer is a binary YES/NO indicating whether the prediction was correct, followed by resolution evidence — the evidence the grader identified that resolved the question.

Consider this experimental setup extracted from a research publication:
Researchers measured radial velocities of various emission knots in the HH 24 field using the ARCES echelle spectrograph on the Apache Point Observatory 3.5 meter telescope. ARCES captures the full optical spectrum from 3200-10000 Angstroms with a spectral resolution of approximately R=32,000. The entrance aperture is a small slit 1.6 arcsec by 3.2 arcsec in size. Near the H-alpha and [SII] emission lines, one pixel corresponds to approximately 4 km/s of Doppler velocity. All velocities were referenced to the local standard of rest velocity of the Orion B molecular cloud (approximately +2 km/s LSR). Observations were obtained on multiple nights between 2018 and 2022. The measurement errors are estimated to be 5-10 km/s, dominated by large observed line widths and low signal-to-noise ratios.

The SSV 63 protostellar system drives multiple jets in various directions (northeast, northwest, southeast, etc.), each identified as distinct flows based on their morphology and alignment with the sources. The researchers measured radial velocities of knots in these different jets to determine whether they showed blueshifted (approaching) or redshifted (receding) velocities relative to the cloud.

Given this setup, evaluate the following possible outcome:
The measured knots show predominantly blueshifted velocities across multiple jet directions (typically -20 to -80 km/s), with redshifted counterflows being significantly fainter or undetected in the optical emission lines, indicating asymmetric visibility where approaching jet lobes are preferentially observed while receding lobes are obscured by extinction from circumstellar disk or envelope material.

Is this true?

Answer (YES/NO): NO